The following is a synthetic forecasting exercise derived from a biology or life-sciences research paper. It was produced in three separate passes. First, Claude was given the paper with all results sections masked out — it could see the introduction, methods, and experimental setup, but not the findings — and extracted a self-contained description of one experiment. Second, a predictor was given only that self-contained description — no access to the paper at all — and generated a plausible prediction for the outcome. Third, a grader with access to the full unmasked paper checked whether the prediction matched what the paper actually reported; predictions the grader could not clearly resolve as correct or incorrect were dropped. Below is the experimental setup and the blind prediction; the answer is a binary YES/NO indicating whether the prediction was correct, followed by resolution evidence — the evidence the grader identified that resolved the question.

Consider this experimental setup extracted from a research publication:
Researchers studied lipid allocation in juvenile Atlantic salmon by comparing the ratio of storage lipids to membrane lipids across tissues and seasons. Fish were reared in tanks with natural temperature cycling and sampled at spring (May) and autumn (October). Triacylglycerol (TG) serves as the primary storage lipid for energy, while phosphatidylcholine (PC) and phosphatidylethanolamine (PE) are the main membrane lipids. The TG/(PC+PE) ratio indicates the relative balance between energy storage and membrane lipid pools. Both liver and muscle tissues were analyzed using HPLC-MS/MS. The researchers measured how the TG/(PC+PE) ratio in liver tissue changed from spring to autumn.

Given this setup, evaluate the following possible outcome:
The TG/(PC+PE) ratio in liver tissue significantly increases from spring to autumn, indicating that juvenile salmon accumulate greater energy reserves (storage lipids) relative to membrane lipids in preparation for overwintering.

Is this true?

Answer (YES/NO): YES